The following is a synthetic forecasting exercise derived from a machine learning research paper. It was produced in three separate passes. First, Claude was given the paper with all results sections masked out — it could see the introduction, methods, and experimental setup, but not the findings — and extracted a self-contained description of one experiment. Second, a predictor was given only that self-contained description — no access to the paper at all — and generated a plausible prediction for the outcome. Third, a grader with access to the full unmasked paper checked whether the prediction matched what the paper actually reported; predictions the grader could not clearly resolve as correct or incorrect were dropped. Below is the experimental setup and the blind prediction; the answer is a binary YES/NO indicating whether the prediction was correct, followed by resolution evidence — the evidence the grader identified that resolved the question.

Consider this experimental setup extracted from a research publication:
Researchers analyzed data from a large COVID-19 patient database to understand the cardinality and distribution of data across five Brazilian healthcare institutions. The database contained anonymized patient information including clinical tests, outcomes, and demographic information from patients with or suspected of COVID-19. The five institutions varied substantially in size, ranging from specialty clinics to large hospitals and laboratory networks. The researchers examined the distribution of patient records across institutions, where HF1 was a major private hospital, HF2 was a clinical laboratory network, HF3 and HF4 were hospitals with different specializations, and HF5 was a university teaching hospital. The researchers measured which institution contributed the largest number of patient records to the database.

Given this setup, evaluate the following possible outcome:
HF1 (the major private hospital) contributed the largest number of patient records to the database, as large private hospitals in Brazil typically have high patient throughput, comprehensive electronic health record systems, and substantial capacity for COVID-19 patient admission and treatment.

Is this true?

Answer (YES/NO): NO